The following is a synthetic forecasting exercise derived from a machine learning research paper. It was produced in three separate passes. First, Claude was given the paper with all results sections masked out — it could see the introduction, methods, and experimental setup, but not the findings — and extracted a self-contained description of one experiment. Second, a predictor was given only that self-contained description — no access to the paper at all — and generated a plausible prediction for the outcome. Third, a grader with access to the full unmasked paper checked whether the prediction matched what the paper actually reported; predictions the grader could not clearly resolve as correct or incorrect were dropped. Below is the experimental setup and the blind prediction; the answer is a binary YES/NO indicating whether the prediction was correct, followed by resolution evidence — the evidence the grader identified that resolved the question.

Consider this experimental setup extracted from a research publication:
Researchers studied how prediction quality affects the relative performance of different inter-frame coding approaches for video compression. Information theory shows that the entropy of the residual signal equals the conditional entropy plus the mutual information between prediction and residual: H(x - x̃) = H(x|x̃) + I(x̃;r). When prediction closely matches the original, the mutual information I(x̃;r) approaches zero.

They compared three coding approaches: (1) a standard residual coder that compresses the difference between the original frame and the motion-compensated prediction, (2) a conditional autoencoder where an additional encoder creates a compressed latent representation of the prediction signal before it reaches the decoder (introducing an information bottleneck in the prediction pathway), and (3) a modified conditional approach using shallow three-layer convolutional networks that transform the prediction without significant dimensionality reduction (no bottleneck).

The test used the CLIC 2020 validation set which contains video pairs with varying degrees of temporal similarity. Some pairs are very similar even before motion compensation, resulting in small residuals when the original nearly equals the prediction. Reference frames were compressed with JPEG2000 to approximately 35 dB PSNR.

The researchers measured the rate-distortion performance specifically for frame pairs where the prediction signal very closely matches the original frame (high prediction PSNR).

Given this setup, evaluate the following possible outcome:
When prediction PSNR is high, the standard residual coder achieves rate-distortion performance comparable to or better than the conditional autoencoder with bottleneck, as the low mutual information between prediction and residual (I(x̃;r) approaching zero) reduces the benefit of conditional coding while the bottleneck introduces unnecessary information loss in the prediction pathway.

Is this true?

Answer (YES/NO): YES